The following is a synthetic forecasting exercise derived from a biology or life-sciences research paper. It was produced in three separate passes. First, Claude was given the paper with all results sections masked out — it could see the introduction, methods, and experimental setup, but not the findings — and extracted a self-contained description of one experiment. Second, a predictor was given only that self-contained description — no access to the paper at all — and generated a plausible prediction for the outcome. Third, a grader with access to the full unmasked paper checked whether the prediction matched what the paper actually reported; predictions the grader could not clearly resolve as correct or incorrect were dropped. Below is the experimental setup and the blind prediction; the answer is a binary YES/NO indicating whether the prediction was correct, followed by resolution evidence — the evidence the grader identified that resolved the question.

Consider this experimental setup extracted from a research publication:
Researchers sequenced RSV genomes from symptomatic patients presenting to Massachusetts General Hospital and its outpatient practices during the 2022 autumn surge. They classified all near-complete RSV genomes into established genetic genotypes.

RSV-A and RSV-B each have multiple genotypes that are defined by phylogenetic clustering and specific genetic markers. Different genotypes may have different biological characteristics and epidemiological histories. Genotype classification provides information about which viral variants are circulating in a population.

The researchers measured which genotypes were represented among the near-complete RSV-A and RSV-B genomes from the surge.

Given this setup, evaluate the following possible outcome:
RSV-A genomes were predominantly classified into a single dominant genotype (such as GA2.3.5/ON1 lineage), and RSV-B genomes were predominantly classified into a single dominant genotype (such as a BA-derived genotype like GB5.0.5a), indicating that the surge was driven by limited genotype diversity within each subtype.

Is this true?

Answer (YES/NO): YES